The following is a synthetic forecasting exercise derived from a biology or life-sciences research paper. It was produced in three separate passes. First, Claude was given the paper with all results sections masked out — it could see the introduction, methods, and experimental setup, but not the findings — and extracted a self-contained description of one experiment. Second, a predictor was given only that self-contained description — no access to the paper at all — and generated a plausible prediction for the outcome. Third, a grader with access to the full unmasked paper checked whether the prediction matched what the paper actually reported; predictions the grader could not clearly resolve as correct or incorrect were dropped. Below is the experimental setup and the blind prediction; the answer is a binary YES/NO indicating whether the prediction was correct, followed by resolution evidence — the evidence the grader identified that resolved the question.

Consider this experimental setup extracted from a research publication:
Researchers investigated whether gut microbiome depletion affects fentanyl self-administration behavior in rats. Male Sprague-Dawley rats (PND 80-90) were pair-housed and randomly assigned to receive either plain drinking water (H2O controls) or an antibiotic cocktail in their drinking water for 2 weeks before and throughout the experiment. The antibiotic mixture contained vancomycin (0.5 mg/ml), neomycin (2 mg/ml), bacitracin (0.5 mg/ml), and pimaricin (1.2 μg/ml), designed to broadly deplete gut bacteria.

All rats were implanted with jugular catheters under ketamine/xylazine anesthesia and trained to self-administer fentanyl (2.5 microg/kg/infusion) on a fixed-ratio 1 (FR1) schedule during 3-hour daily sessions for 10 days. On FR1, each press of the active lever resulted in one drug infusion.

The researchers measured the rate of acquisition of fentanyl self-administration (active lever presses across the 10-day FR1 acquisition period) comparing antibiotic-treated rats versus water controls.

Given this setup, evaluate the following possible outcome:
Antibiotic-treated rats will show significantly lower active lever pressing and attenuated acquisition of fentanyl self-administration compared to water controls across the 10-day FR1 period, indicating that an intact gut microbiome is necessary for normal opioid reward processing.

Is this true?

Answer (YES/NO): NO